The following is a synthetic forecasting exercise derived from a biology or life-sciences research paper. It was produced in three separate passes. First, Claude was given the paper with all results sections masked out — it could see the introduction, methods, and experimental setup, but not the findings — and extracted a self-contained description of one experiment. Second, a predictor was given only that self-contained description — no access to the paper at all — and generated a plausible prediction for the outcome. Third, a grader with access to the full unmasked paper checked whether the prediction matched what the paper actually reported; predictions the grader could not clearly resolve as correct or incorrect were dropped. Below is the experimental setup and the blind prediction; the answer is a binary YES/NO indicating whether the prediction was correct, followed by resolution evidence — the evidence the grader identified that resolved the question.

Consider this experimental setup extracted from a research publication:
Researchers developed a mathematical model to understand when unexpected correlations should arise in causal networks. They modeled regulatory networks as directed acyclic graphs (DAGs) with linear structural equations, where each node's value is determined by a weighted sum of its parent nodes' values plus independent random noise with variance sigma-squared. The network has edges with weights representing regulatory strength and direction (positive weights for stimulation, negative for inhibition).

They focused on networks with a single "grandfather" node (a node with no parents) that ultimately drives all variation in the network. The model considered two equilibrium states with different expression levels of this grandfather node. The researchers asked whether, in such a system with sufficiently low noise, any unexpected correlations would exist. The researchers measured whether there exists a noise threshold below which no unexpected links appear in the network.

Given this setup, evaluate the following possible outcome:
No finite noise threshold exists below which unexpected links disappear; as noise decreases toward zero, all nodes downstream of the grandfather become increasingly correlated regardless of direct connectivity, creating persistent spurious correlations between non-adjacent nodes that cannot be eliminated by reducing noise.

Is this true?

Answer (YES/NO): NO